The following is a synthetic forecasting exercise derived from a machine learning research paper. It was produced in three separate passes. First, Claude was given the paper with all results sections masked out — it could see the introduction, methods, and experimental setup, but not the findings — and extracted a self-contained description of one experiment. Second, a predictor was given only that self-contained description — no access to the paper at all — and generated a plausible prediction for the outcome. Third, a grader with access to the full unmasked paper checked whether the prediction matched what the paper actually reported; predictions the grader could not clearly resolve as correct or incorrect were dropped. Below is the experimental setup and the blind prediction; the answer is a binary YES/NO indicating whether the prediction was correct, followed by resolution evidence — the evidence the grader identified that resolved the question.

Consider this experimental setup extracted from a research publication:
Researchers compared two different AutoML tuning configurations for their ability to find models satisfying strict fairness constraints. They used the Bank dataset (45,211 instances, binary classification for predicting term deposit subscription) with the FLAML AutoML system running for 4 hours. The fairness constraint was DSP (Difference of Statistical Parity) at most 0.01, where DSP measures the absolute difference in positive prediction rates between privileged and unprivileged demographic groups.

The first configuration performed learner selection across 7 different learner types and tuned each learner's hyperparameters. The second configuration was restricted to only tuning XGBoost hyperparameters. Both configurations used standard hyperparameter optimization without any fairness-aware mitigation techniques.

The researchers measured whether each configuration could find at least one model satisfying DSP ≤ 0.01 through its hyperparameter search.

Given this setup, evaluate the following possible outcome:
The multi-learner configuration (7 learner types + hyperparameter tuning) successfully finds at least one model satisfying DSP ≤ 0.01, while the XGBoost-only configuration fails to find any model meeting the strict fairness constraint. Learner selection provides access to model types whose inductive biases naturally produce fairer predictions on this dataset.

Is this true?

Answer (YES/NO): YES